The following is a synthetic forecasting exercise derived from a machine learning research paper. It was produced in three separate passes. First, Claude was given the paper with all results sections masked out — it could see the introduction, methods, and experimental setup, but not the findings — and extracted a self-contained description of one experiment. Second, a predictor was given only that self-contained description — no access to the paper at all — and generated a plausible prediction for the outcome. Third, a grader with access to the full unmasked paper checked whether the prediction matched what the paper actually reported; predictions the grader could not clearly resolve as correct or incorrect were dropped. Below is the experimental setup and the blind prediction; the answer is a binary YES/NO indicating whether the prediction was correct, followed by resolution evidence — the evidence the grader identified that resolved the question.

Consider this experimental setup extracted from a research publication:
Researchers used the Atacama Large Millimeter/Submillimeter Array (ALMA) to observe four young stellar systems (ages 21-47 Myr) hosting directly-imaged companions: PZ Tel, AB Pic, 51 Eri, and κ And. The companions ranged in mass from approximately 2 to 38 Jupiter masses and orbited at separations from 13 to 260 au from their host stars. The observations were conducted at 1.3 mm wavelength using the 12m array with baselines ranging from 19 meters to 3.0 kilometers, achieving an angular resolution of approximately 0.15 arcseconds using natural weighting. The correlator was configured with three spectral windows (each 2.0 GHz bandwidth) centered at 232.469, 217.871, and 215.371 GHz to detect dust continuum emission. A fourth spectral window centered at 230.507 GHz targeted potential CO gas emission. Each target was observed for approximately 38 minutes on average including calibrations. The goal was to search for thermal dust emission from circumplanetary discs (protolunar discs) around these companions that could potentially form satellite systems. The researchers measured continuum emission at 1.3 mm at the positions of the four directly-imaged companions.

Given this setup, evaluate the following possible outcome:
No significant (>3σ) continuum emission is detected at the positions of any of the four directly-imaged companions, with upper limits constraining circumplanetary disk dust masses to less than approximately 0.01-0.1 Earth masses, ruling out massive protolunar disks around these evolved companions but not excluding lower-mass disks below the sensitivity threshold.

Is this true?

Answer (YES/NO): NO